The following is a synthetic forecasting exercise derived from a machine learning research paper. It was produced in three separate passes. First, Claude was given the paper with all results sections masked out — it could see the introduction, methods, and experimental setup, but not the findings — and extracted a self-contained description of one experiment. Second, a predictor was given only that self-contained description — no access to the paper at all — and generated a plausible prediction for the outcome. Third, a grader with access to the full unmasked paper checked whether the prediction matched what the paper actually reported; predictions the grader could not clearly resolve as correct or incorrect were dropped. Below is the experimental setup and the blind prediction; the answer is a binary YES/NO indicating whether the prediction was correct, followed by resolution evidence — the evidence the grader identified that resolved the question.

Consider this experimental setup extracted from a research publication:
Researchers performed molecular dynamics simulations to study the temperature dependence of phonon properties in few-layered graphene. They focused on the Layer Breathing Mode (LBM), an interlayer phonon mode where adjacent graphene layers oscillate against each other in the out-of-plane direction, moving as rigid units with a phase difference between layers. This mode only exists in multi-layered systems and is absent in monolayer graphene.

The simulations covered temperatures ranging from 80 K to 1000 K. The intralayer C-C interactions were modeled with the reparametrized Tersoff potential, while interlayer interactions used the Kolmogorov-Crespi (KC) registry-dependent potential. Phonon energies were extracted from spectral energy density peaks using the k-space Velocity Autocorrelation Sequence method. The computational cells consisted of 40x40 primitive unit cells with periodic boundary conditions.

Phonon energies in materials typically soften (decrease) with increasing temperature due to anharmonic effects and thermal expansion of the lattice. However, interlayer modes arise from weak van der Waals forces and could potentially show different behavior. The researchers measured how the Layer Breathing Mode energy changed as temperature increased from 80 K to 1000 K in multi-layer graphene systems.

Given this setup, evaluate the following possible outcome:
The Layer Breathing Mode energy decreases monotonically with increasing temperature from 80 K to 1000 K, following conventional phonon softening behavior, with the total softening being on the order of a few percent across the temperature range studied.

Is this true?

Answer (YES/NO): YES